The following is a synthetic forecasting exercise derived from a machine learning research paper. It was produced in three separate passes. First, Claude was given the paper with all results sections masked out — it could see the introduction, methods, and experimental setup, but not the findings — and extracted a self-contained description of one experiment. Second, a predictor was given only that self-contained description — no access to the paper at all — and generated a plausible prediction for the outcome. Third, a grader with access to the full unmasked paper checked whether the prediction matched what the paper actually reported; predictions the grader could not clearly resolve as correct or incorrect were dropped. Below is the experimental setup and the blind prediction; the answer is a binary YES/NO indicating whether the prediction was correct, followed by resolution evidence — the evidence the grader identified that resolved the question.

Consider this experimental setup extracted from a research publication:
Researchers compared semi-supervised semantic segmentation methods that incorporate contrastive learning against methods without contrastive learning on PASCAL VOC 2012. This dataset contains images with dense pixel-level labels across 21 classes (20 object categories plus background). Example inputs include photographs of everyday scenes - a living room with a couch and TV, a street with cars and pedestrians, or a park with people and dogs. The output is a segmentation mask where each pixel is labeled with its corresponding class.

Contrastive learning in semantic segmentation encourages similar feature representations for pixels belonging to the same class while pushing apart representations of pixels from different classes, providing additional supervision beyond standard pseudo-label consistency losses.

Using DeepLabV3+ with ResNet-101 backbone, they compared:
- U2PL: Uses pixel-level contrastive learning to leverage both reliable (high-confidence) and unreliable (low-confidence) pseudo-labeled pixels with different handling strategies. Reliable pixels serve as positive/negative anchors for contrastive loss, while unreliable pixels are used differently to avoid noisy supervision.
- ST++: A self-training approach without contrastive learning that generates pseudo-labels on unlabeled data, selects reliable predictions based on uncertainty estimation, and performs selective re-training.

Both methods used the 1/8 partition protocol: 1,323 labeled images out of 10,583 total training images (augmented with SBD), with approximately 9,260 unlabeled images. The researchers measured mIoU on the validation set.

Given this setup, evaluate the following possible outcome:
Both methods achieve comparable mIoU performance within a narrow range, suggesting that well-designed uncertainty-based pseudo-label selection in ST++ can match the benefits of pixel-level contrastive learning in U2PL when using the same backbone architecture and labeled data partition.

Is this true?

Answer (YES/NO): NO